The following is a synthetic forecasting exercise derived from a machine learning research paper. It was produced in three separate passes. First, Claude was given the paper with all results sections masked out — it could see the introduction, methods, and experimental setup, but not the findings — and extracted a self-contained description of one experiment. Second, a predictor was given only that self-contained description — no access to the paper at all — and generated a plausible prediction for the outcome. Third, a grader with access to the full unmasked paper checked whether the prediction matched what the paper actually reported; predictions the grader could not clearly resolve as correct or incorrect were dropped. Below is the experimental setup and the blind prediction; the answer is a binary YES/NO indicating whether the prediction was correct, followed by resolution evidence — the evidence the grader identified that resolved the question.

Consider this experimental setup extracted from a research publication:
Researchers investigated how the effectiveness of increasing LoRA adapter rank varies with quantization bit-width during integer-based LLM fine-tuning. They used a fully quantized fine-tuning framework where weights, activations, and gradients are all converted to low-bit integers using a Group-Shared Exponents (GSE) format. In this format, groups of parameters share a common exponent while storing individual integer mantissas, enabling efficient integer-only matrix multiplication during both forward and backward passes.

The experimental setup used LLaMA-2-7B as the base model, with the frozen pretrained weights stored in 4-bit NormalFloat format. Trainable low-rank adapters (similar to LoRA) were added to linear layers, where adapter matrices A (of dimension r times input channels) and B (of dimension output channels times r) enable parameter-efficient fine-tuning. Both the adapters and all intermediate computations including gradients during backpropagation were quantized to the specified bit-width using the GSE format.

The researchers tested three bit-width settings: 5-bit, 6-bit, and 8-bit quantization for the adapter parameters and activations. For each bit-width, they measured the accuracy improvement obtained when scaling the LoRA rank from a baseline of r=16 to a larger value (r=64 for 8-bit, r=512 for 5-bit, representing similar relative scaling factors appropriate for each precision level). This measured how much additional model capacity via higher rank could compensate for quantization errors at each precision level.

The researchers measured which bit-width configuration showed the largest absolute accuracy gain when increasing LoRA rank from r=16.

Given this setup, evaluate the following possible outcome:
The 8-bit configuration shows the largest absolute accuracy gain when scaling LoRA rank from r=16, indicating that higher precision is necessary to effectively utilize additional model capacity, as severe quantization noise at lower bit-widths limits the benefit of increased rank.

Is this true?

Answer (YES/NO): NO